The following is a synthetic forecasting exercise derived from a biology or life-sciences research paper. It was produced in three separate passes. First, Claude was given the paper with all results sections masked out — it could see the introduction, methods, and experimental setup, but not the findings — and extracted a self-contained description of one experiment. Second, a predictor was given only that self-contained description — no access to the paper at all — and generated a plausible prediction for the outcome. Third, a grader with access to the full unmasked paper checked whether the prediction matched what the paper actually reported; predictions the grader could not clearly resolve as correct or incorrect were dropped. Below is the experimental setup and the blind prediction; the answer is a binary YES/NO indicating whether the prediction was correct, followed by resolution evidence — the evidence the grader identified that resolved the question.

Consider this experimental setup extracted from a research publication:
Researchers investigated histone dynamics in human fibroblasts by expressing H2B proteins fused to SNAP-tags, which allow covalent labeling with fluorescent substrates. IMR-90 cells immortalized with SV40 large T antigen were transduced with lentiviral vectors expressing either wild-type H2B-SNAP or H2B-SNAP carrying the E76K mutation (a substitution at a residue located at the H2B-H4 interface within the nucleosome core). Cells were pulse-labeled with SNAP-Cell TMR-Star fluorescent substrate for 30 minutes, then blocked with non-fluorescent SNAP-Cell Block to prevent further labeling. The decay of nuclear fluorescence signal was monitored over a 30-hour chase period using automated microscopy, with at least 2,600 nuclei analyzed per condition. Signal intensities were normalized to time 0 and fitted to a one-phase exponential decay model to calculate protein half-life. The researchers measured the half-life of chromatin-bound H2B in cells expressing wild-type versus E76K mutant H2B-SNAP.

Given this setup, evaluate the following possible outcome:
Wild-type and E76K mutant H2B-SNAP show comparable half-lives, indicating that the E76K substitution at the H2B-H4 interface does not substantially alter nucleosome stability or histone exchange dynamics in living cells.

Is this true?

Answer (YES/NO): NO